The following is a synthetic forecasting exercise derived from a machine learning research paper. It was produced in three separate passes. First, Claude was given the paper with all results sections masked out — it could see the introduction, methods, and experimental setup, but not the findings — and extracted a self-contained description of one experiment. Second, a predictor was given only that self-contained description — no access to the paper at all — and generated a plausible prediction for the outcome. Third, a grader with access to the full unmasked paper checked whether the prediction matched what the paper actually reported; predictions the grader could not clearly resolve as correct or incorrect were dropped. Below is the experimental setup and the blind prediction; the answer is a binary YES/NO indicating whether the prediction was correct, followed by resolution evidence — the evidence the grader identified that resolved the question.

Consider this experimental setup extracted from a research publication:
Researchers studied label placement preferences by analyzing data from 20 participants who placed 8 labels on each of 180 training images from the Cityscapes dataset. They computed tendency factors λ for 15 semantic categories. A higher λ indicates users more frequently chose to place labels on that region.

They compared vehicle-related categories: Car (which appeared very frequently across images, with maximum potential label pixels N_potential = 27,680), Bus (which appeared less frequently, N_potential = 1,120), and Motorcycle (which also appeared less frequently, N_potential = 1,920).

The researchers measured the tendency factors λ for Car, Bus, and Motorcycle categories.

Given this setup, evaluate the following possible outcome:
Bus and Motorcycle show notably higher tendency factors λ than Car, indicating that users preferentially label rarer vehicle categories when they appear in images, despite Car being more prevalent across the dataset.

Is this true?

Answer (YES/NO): YES